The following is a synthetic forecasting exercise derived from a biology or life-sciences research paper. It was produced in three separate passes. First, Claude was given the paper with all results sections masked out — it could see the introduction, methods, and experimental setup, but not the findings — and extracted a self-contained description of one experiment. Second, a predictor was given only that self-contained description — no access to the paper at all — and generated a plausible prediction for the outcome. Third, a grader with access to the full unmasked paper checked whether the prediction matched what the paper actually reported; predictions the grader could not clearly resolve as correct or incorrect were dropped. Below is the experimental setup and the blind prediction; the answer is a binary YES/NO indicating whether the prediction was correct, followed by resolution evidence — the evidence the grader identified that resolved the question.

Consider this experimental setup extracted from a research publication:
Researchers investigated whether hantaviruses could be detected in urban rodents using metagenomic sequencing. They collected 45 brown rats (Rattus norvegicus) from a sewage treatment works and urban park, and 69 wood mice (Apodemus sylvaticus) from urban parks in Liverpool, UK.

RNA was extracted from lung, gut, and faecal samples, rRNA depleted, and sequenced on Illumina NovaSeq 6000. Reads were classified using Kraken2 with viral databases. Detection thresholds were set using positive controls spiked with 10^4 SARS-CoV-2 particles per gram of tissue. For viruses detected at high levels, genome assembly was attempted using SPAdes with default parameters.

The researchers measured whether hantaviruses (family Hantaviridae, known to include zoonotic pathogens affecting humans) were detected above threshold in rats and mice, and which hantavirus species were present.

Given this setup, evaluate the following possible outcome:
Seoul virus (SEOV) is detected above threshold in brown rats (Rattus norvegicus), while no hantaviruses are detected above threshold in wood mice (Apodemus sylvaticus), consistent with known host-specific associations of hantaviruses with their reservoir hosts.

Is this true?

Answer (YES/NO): NO